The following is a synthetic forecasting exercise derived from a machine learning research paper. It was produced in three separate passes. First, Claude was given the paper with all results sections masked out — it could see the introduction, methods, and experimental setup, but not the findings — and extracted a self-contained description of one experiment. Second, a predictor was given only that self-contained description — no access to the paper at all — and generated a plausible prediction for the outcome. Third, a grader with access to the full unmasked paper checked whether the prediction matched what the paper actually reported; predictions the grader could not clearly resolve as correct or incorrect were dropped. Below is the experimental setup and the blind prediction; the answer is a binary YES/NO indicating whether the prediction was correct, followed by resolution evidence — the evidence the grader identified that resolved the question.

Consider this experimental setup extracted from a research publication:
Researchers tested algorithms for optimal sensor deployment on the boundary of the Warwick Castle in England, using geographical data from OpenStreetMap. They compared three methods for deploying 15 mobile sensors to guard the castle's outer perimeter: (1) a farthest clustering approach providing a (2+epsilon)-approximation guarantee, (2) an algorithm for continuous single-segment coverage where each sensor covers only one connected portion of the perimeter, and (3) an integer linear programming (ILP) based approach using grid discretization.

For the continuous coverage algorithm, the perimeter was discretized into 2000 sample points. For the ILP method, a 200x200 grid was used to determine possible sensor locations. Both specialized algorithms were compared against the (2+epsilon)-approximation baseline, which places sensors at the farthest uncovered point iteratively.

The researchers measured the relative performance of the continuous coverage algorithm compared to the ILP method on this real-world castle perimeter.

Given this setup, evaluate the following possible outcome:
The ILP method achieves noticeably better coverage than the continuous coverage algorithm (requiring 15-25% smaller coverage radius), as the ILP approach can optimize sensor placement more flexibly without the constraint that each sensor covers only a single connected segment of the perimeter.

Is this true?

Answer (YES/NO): NO